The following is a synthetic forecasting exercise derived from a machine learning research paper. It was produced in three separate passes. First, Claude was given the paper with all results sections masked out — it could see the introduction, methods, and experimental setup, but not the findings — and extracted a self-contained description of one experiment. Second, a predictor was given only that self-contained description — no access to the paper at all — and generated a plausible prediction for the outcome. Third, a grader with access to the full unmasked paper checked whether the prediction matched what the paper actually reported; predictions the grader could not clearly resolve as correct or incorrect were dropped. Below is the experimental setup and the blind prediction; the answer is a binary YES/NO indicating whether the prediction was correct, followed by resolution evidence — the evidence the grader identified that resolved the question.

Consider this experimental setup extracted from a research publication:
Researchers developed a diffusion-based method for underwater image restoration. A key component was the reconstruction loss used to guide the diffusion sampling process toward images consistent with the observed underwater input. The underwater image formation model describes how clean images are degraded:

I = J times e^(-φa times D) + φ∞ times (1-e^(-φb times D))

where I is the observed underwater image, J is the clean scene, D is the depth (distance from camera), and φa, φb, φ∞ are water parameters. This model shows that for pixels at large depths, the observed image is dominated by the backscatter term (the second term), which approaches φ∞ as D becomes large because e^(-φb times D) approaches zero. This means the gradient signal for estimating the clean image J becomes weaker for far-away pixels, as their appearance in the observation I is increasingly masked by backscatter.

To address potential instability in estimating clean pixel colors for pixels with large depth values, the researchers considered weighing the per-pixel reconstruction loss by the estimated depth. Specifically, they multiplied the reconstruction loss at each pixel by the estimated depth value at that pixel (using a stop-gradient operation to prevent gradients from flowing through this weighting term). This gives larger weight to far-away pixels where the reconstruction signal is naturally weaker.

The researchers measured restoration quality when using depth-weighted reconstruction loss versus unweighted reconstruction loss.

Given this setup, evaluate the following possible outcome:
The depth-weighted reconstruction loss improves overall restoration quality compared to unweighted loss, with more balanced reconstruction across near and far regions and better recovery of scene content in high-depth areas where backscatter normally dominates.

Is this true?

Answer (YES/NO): YES